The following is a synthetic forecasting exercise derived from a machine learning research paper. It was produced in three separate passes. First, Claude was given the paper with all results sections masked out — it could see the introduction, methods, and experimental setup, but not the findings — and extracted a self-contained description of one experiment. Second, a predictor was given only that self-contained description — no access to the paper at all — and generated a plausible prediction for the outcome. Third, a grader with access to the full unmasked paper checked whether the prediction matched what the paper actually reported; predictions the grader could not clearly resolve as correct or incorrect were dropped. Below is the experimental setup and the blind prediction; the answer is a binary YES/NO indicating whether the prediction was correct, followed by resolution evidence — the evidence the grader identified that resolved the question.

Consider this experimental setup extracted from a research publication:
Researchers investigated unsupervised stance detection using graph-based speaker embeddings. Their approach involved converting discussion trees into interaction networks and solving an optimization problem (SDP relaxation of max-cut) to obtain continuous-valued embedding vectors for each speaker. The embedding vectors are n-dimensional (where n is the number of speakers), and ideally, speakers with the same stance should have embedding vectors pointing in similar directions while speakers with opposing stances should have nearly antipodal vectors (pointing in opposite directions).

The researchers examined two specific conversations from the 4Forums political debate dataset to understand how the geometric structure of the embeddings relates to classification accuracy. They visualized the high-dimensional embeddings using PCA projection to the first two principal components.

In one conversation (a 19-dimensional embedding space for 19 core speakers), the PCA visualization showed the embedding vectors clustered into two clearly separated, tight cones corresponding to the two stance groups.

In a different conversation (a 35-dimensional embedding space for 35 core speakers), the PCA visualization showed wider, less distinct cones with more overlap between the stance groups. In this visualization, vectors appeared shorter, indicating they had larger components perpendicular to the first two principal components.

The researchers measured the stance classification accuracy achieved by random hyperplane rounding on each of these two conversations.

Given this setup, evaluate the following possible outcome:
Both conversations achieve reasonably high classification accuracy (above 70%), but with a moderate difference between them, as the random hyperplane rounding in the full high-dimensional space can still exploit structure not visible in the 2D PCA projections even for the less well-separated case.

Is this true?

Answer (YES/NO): NO